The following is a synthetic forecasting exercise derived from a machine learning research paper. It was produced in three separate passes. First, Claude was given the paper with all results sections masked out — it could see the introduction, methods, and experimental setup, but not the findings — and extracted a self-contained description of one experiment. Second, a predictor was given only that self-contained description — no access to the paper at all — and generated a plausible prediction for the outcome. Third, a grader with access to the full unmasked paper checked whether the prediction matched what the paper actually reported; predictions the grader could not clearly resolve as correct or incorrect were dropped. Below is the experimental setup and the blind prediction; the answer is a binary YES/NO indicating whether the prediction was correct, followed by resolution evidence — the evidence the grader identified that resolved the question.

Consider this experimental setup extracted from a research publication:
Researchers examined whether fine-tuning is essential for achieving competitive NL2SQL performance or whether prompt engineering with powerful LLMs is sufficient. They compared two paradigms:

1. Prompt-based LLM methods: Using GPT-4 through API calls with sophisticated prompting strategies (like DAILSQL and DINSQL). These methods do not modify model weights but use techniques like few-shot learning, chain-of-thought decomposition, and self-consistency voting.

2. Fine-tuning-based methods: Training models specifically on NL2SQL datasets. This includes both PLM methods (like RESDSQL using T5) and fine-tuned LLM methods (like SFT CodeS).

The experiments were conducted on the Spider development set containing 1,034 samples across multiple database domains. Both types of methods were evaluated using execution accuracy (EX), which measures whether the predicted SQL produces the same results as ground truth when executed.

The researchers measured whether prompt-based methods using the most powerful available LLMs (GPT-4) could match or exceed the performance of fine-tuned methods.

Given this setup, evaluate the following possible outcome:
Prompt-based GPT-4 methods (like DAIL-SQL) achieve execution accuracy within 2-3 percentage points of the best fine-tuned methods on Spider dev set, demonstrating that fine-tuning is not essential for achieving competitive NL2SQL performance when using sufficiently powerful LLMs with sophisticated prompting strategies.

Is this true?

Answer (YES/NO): NO